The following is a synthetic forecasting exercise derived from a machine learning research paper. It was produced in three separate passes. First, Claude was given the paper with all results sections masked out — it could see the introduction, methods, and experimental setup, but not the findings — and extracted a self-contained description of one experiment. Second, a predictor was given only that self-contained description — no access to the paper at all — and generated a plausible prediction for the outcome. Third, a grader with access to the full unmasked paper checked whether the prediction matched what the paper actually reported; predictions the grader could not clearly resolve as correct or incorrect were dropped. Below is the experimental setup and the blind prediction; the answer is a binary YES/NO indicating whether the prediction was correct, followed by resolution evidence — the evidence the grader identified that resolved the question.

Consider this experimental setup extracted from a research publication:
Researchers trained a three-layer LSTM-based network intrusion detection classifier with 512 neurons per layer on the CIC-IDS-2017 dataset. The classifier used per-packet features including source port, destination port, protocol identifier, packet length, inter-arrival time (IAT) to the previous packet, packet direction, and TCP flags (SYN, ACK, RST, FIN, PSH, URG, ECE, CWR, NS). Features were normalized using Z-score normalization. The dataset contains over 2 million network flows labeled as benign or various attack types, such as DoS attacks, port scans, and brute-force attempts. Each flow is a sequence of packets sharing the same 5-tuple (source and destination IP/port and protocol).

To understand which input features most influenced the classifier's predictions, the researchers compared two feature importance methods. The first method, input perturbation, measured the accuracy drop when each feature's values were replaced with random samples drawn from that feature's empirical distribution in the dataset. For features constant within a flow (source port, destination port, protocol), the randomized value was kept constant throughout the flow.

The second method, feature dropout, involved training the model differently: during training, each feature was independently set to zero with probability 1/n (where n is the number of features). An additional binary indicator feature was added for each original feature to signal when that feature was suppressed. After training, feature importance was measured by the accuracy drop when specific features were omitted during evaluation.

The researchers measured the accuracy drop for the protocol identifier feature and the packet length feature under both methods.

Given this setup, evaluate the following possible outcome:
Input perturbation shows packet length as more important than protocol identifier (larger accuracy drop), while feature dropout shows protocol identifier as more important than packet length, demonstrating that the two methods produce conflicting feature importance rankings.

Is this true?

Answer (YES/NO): NO